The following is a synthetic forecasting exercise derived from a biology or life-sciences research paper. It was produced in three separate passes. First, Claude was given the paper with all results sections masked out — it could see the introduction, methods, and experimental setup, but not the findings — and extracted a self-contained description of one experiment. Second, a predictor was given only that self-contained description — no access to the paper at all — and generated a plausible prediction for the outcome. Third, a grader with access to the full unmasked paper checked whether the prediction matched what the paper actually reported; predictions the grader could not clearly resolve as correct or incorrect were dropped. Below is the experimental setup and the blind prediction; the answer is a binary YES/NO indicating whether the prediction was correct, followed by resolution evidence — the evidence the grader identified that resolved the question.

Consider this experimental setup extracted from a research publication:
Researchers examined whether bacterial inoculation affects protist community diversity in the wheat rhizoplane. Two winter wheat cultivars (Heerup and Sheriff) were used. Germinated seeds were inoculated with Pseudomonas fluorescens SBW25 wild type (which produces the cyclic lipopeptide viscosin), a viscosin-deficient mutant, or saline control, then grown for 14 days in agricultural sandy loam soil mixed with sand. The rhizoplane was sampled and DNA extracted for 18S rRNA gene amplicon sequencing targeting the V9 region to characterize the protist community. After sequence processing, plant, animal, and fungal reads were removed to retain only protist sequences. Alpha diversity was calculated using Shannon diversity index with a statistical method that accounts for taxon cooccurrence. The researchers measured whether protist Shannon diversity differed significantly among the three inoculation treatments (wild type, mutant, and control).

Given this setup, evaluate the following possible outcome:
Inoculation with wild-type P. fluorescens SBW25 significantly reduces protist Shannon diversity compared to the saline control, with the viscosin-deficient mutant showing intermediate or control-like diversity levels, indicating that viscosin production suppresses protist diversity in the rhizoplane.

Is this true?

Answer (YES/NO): NO